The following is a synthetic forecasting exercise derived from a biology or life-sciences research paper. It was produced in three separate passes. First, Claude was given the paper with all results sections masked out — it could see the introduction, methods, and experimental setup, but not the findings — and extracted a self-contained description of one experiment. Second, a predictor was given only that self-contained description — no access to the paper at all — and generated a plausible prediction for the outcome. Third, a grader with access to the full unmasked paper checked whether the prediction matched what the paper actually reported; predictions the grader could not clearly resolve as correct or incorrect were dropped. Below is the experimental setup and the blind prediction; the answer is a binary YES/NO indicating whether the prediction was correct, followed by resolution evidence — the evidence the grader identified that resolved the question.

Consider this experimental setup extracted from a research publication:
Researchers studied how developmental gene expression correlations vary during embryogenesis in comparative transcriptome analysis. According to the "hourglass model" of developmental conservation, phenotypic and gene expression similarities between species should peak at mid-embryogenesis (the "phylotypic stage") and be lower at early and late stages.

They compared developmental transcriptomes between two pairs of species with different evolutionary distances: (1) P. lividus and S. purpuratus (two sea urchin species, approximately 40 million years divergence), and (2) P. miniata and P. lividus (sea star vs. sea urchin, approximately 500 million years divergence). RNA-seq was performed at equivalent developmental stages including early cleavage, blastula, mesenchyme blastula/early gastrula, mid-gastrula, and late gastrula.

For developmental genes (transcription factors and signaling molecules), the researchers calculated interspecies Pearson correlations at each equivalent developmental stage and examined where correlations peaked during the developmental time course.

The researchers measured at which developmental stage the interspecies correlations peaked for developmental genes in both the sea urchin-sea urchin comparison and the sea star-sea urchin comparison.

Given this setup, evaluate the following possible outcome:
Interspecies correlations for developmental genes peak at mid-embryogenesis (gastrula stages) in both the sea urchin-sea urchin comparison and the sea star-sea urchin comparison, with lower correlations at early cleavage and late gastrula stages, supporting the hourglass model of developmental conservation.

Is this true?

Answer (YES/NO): YES